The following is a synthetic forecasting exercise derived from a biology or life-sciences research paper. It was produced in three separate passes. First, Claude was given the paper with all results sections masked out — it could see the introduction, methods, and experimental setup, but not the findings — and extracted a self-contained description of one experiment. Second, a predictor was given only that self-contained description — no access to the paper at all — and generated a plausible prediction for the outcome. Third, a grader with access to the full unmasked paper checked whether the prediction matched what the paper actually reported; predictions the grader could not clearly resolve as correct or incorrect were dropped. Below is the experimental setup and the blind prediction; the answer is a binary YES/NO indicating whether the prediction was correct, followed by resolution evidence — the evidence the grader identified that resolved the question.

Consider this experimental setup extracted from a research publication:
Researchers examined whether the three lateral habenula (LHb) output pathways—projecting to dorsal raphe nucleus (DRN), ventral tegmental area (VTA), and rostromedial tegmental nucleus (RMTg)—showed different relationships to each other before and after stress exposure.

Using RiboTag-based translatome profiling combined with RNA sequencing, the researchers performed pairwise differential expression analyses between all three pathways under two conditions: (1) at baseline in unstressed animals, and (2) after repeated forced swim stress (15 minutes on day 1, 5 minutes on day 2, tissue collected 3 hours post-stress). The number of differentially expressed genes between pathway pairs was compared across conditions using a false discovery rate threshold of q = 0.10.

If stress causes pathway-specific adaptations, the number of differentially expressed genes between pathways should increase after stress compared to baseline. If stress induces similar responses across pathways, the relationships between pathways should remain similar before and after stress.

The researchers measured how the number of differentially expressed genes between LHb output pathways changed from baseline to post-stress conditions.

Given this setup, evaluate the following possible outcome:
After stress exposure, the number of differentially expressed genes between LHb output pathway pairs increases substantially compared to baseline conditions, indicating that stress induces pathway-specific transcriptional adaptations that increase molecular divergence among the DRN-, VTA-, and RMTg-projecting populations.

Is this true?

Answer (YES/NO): NO